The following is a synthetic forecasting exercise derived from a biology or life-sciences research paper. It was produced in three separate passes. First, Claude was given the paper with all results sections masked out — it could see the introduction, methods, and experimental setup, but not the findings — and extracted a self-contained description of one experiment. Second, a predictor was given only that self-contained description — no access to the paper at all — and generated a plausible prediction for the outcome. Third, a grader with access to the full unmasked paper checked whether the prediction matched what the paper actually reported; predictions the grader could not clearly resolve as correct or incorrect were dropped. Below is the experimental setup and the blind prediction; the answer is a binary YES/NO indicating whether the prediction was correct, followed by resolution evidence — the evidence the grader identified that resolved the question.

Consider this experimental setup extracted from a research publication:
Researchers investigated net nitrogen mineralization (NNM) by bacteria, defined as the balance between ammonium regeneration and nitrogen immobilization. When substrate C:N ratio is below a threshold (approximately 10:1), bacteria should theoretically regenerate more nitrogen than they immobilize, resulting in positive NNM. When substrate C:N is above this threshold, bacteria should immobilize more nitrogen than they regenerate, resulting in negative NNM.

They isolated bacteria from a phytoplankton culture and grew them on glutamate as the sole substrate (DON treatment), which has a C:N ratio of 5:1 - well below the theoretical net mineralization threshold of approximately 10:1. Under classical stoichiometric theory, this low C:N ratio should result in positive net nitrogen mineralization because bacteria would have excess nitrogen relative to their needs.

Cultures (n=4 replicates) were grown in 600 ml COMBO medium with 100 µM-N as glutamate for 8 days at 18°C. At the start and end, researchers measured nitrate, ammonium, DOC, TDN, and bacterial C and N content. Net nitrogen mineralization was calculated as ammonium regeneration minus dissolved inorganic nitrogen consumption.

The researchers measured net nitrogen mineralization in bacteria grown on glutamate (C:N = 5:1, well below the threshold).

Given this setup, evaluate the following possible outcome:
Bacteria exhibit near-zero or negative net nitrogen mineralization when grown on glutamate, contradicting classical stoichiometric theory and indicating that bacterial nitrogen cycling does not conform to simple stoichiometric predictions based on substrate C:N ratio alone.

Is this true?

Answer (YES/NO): NO